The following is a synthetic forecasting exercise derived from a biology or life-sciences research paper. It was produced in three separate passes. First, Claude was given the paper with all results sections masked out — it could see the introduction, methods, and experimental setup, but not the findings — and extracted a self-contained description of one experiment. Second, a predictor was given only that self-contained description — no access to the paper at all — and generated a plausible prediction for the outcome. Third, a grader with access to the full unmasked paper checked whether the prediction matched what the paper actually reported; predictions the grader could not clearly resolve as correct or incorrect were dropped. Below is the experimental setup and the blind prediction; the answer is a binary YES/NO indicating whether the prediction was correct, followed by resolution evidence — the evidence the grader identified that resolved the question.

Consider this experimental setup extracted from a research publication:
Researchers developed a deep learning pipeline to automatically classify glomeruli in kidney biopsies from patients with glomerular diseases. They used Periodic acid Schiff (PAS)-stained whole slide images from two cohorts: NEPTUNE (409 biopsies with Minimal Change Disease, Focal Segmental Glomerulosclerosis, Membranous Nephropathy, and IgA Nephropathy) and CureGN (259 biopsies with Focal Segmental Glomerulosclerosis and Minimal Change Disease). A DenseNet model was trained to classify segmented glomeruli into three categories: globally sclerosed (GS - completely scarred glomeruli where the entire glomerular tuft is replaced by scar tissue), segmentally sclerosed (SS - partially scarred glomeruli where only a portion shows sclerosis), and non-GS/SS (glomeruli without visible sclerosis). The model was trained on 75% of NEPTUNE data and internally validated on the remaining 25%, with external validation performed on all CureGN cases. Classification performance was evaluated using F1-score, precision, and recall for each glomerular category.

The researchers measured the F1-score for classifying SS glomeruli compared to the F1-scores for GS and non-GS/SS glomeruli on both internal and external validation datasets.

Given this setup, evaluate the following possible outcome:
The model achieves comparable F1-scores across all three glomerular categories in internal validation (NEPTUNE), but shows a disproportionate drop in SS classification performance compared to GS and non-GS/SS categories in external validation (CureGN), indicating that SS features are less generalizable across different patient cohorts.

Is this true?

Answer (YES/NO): NO